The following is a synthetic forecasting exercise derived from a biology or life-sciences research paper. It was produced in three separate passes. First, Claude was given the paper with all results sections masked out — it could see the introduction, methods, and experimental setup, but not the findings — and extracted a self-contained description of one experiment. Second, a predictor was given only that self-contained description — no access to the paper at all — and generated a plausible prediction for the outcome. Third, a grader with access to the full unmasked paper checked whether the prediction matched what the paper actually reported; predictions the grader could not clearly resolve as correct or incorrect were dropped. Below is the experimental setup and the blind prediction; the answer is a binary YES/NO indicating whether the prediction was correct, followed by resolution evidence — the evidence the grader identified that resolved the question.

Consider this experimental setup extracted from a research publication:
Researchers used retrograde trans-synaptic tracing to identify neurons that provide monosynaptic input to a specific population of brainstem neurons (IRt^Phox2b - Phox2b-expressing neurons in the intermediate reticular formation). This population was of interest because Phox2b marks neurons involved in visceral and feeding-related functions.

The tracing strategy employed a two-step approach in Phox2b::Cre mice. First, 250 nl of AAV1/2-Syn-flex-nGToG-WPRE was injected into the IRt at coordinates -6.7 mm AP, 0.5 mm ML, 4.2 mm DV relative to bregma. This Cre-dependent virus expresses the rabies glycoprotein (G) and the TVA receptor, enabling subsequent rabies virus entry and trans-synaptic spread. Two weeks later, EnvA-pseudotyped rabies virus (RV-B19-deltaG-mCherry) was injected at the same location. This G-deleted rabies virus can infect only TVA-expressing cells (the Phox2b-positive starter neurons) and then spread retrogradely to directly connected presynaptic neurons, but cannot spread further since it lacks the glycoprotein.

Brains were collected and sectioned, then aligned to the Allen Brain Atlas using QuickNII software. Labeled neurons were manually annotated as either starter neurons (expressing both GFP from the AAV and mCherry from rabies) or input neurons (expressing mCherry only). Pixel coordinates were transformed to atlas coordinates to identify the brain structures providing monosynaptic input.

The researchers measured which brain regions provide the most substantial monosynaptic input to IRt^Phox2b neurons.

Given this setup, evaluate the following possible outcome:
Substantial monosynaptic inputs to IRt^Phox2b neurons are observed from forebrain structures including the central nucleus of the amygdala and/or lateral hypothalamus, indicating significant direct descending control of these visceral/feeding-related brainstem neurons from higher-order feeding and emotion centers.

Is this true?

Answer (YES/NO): NO